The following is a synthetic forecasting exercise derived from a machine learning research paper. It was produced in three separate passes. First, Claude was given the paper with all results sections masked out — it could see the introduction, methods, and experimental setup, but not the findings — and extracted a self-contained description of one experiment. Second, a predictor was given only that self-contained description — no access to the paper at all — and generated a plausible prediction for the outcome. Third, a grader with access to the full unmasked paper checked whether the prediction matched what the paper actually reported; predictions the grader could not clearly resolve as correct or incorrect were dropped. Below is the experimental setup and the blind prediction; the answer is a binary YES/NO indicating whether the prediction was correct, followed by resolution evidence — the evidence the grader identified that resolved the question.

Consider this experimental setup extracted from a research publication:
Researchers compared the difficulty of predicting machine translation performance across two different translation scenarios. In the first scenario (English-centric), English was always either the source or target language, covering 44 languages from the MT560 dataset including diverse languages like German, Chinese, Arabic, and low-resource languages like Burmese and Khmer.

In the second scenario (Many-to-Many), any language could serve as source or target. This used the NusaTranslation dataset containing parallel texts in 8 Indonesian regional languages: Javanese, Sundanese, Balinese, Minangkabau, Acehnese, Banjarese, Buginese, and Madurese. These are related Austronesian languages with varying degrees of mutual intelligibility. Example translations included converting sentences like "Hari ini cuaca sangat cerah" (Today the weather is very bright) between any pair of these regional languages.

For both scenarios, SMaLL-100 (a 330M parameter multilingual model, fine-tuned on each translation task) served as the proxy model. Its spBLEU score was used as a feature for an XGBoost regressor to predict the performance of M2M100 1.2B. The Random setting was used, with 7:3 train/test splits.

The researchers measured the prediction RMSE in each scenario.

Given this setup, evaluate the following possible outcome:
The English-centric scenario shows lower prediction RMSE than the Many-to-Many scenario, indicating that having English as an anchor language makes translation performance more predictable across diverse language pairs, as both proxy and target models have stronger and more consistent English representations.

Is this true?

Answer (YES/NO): NO